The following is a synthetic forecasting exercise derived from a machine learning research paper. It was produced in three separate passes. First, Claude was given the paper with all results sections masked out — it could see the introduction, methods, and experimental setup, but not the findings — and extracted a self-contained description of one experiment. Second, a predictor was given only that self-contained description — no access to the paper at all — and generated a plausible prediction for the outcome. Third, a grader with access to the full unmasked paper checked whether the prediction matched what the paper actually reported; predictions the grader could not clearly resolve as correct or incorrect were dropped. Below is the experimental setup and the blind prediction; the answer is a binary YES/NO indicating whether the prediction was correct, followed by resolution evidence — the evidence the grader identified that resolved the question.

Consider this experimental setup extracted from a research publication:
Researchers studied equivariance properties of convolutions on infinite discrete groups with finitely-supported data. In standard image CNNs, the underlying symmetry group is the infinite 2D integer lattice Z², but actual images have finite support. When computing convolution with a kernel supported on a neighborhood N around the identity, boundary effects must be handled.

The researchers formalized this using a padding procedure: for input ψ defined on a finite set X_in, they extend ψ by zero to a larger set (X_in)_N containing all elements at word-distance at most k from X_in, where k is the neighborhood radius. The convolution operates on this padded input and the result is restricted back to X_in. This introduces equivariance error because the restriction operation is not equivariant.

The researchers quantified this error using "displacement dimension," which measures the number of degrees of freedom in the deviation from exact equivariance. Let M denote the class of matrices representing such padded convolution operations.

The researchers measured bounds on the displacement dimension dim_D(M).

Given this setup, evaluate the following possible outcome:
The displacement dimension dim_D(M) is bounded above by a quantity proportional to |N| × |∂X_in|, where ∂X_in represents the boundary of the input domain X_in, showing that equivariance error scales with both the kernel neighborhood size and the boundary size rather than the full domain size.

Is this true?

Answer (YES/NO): YES